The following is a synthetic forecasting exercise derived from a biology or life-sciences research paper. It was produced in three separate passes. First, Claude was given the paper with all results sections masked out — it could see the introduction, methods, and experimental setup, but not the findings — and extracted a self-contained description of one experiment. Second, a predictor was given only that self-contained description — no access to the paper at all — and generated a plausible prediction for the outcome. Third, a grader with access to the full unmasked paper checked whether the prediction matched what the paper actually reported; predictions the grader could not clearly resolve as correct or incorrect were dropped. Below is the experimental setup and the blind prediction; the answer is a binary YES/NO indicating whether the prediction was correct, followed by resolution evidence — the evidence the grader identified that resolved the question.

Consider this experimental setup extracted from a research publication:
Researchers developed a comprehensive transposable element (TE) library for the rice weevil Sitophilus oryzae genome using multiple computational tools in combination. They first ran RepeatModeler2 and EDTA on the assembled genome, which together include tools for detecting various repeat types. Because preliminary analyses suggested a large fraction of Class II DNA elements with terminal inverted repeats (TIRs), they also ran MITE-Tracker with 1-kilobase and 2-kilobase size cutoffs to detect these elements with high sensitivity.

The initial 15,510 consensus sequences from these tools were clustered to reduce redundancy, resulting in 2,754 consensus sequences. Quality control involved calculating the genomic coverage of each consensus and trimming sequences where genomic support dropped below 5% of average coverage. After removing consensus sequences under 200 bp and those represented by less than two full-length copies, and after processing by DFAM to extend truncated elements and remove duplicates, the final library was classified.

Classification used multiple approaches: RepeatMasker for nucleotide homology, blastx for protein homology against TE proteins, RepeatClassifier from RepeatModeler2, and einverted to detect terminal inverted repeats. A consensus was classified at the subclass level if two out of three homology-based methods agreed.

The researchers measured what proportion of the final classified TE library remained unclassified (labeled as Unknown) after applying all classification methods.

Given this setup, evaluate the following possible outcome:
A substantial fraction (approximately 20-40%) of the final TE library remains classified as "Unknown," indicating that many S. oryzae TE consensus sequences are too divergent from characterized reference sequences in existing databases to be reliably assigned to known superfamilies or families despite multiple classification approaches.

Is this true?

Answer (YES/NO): YES